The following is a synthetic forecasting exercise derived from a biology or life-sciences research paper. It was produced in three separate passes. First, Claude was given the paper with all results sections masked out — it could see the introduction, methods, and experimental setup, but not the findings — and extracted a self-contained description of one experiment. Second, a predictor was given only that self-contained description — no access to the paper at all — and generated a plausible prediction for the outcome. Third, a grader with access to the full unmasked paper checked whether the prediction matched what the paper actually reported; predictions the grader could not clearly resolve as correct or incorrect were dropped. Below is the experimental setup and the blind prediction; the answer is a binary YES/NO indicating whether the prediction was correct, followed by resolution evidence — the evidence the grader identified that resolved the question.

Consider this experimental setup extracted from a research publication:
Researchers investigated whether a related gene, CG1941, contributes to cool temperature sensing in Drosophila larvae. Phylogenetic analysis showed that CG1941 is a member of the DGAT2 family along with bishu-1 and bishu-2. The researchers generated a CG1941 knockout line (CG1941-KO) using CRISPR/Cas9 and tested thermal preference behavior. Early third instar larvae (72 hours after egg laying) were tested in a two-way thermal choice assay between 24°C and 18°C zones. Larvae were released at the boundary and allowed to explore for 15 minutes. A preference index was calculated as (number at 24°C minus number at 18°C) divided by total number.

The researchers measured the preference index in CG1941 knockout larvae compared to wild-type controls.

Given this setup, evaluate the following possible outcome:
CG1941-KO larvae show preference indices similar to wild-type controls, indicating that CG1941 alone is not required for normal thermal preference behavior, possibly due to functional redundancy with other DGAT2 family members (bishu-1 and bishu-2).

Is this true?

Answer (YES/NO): YES